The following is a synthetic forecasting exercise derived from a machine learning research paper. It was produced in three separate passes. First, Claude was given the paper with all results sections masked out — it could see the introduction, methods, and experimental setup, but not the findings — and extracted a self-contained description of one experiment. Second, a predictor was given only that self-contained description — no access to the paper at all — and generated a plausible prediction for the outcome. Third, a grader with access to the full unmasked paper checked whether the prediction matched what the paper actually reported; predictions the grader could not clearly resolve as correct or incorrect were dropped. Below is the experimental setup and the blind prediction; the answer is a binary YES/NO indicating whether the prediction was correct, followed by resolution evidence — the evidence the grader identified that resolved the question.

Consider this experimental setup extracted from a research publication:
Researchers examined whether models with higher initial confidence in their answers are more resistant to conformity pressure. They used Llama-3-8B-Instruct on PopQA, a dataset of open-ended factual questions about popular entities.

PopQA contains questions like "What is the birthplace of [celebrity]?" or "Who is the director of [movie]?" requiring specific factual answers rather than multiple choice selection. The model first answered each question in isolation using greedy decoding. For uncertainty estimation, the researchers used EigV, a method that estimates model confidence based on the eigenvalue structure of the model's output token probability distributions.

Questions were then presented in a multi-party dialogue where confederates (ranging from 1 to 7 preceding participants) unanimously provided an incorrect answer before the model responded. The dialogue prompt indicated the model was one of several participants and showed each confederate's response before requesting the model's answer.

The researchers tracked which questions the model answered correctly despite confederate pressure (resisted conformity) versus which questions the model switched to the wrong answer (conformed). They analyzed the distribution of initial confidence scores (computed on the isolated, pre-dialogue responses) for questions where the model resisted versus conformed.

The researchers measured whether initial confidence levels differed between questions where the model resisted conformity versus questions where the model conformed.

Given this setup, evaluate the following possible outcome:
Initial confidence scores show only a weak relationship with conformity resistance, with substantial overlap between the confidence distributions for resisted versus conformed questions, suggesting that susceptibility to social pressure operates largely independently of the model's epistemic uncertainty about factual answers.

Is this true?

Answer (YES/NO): NO